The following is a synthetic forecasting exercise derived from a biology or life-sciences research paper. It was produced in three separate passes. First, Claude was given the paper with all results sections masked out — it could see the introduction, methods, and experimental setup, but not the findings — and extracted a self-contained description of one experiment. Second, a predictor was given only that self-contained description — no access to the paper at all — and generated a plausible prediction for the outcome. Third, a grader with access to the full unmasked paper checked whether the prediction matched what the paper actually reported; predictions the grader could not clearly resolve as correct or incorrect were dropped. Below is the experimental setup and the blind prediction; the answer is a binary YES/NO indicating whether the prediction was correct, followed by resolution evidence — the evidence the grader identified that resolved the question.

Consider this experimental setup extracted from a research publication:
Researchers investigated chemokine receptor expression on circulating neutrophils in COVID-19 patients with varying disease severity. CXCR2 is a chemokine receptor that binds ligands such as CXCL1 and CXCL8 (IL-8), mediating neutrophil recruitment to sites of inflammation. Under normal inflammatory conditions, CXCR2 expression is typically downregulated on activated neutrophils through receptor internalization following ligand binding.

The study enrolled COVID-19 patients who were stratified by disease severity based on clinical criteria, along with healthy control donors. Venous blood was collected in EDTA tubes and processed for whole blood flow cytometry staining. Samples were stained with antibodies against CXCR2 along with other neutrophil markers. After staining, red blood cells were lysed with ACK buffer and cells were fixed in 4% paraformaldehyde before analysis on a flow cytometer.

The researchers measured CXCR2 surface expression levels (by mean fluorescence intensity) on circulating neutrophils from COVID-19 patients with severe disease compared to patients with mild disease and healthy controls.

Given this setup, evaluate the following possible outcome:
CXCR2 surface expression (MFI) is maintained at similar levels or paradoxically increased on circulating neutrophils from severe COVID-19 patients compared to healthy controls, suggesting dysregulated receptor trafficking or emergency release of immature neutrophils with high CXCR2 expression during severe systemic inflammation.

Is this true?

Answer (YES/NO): YES